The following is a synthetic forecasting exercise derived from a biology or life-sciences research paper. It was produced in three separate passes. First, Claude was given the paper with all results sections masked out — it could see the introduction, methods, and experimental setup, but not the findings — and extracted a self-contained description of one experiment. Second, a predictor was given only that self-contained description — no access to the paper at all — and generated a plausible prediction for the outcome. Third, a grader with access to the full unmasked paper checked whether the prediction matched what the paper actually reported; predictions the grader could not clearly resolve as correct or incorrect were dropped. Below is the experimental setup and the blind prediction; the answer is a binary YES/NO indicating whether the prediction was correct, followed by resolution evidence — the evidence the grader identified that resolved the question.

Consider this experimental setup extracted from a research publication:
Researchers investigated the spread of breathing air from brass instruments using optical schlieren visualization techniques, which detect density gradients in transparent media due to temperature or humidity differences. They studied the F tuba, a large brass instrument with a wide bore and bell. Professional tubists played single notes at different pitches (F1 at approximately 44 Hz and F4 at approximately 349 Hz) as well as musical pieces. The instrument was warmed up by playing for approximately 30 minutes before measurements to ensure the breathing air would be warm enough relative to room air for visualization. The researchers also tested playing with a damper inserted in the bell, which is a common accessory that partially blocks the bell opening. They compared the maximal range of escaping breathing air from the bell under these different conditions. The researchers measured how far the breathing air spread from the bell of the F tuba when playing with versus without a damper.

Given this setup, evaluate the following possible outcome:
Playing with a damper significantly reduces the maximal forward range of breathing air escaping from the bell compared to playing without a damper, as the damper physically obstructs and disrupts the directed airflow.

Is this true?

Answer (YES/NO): NO